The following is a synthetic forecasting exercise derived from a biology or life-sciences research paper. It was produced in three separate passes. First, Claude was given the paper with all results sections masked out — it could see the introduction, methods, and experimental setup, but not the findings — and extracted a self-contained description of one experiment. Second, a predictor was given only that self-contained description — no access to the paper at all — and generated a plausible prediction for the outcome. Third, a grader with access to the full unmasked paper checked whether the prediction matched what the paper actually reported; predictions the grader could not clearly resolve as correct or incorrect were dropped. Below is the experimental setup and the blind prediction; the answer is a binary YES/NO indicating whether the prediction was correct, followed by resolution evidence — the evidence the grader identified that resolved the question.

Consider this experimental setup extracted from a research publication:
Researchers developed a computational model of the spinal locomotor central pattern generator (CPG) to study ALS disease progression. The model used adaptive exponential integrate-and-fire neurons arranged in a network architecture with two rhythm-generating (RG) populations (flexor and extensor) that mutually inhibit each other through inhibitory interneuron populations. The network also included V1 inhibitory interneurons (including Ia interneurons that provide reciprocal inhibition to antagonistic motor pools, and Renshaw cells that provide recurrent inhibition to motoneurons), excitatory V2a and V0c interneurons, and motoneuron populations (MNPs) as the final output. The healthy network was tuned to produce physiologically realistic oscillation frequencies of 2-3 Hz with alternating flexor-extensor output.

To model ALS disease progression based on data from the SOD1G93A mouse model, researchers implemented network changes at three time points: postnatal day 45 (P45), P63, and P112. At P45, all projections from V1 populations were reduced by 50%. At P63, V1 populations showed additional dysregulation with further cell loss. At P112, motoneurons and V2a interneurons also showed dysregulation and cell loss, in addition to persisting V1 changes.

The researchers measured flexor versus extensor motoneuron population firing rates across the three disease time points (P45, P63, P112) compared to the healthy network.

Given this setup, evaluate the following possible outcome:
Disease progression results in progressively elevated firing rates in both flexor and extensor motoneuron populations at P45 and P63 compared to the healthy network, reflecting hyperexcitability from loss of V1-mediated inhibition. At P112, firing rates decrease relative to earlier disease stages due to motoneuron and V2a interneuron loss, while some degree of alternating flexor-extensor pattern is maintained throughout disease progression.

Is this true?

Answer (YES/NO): NO